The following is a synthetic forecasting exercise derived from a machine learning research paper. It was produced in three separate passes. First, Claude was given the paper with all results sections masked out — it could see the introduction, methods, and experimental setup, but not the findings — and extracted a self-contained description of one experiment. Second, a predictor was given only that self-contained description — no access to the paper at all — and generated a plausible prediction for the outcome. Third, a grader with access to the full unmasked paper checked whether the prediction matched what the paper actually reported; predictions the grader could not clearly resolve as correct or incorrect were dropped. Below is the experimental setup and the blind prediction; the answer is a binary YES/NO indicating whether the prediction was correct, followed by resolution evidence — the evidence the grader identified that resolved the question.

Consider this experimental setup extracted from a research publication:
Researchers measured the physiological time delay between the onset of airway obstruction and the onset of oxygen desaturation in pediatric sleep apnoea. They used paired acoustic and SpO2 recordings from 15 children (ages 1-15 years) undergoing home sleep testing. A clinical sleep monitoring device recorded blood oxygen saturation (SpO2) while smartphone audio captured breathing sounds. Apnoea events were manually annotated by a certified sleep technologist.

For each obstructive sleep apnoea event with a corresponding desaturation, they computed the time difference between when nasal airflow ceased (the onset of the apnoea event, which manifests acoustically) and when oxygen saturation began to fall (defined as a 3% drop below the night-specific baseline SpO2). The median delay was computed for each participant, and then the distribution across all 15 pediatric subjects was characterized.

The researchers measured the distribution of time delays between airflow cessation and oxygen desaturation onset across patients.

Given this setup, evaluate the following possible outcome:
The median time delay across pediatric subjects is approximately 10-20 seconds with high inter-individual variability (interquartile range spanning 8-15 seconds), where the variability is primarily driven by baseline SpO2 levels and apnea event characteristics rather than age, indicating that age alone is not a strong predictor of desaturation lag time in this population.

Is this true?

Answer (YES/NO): NO